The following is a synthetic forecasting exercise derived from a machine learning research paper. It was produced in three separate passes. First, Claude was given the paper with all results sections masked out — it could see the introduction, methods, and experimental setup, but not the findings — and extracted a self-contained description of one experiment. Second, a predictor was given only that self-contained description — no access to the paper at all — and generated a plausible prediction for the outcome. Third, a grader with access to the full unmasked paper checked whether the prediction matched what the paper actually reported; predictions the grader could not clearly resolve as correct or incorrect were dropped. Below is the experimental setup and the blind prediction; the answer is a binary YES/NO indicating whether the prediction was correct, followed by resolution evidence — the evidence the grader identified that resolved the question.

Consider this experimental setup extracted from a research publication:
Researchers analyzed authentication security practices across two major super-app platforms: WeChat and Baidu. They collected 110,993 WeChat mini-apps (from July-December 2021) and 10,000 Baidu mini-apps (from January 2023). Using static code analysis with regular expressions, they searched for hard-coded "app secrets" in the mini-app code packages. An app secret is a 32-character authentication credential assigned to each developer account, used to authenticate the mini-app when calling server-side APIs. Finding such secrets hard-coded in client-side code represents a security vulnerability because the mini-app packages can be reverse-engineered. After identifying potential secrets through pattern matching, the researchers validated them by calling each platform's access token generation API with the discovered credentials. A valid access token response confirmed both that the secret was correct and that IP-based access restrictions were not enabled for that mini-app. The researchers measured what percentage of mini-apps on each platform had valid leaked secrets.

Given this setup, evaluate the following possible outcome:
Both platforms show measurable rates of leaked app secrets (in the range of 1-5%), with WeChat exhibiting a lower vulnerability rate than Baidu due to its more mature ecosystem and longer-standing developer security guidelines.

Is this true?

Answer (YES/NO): NO